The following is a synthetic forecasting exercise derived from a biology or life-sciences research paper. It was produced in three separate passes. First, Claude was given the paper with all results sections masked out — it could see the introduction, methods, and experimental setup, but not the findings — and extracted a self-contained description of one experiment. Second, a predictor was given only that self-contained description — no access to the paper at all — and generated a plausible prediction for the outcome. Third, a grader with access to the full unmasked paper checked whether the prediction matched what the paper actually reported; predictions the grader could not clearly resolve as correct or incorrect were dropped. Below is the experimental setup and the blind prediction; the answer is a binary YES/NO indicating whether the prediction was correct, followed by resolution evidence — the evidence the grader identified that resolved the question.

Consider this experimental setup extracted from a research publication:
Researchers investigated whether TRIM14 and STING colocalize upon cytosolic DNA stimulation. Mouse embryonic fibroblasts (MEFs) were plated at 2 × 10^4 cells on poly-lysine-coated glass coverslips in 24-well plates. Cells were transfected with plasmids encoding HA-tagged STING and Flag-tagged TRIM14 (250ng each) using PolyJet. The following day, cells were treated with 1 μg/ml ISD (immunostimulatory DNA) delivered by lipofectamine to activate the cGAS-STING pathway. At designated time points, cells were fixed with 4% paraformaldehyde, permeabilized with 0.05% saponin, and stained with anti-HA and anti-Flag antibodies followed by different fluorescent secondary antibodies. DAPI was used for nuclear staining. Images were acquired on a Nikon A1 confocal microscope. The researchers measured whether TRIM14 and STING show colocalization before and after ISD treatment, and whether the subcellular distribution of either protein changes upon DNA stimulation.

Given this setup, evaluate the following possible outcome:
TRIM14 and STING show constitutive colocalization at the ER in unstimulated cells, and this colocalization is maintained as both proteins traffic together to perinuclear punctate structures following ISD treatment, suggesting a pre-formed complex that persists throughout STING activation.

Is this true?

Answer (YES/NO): NO